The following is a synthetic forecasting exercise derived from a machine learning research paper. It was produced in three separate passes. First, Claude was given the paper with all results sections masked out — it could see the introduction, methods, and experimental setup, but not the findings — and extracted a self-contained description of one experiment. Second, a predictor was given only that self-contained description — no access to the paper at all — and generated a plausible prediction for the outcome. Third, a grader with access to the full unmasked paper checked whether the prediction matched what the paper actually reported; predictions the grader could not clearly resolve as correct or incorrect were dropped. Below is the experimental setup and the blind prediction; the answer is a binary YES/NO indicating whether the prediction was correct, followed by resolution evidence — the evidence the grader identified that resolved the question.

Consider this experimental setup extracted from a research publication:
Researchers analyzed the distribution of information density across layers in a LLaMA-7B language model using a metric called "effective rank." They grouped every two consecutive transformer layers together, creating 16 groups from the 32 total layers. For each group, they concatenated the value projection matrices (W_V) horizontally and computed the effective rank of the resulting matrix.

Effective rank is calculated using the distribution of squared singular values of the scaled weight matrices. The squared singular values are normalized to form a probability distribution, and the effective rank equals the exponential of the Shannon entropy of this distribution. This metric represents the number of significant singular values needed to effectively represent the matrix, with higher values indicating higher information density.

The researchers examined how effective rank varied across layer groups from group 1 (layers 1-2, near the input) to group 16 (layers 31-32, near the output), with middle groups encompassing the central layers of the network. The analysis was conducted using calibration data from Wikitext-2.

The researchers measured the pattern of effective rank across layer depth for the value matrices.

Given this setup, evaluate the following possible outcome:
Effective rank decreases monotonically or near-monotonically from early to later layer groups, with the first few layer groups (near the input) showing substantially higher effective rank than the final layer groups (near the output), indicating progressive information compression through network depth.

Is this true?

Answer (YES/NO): NO